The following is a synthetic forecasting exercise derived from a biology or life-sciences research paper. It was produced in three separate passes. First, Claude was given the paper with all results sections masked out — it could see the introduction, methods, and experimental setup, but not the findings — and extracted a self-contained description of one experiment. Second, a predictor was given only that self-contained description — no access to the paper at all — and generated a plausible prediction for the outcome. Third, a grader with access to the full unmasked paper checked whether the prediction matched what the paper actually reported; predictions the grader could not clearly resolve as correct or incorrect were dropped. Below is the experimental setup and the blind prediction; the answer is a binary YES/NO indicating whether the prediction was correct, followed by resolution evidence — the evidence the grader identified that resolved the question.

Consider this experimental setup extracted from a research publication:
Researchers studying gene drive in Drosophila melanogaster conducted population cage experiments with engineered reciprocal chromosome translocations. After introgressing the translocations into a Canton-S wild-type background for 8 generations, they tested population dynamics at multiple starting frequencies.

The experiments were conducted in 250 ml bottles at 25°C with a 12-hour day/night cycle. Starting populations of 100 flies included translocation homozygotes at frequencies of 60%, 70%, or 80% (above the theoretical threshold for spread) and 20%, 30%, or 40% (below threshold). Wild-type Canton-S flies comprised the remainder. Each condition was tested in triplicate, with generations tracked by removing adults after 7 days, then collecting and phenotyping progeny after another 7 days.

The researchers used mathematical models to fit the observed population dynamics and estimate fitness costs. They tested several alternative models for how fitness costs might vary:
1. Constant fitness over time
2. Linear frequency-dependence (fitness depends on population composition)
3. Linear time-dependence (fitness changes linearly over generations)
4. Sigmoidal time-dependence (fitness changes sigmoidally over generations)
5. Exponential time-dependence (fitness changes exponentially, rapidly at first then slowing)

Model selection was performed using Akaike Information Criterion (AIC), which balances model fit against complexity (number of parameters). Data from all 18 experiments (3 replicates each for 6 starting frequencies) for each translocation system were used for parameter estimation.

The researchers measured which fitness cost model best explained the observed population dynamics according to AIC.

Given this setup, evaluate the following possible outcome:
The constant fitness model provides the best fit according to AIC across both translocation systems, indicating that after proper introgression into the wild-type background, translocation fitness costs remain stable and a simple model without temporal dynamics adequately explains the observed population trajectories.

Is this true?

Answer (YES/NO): NO